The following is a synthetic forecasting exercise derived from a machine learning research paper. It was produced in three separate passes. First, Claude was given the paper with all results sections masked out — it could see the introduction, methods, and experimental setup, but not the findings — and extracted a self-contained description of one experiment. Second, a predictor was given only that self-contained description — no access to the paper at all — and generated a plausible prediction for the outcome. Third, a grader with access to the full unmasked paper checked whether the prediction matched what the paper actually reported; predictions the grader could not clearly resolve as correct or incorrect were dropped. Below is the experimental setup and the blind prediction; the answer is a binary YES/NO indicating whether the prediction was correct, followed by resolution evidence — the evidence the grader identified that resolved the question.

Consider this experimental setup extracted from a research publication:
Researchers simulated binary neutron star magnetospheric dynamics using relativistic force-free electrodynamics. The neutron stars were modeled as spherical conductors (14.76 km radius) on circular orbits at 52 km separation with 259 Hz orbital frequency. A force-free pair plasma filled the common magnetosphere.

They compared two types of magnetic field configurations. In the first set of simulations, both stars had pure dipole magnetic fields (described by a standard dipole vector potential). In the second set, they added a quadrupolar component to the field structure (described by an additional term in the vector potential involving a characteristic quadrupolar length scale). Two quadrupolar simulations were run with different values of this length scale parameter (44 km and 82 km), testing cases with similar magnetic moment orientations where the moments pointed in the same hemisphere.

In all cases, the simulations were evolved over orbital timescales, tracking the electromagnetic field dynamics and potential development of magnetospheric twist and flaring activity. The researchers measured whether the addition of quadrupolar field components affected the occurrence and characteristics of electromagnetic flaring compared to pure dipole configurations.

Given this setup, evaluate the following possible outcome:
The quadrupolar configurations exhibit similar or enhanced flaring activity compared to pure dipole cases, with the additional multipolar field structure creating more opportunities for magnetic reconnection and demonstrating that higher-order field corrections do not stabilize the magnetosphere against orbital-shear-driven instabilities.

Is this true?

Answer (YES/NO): YES